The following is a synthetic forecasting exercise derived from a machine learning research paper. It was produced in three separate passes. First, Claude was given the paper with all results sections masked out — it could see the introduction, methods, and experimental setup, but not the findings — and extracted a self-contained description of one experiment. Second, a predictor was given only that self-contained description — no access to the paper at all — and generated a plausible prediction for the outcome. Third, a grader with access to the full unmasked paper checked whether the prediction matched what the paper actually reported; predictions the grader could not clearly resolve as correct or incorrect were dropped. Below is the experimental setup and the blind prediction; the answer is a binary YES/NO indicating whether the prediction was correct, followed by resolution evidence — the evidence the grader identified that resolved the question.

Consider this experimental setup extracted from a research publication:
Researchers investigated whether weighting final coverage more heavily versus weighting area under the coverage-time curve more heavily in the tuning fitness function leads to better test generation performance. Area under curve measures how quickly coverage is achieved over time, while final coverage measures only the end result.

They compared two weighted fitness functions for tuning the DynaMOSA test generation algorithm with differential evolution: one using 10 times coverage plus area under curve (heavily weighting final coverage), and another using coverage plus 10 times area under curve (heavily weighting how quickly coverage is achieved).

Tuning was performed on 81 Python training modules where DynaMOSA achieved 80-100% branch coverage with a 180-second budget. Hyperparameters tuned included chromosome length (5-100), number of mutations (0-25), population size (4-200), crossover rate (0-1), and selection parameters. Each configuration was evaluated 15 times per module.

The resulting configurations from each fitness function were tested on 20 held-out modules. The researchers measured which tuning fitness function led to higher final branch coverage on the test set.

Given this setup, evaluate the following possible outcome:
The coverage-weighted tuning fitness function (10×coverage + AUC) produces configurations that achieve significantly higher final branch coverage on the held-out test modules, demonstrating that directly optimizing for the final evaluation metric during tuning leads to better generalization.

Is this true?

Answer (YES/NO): NO